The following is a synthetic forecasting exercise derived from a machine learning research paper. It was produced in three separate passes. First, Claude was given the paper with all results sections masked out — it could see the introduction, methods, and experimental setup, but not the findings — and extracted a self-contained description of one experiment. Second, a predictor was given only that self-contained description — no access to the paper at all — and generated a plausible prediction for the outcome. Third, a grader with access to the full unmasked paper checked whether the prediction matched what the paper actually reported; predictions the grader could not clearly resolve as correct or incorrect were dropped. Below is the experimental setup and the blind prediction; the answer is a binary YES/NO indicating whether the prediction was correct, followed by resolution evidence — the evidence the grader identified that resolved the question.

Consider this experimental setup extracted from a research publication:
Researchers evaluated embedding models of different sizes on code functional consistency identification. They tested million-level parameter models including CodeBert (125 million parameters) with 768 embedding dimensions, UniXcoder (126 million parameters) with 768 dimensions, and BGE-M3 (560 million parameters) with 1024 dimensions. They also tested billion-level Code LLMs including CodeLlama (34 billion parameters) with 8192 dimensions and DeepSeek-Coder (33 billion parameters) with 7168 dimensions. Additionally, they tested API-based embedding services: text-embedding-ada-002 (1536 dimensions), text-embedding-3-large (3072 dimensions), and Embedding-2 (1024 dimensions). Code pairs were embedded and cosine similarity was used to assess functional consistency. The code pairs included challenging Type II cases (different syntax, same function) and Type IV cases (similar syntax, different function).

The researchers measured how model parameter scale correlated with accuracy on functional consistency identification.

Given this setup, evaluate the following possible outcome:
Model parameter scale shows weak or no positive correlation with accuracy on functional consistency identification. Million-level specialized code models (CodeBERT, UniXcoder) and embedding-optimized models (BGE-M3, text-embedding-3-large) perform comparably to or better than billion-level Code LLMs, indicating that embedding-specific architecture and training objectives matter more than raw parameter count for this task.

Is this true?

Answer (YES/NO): YES